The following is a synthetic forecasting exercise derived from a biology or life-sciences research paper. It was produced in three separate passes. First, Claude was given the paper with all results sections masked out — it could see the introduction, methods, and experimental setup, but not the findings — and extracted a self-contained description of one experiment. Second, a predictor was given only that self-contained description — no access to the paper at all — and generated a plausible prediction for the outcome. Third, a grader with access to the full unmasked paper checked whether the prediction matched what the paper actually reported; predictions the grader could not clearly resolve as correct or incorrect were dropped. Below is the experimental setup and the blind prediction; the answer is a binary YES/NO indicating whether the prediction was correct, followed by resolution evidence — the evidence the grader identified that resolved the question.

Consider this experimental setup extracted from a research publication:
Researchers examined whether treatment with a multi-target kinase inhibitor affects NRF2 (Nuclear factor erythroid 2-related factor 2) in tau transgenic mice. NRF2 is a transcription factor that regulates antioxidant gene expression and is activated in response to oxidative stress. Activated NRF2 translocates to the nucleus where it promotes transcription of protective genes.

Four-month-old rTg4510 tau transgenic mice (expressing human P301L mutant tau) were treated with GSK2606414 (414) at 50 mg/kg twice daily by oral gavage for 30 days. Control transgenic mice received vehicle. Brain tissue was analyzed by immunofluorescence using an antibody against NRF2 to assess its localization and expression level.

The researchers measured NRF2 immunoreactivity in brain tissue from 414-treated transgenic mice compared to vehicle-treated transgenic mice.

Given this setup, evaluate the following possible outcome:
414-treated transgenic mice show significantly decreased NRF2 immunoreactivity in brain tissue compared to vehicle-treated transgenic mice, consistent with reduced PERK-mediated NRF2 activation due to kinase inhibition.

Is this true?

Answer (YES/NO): NO